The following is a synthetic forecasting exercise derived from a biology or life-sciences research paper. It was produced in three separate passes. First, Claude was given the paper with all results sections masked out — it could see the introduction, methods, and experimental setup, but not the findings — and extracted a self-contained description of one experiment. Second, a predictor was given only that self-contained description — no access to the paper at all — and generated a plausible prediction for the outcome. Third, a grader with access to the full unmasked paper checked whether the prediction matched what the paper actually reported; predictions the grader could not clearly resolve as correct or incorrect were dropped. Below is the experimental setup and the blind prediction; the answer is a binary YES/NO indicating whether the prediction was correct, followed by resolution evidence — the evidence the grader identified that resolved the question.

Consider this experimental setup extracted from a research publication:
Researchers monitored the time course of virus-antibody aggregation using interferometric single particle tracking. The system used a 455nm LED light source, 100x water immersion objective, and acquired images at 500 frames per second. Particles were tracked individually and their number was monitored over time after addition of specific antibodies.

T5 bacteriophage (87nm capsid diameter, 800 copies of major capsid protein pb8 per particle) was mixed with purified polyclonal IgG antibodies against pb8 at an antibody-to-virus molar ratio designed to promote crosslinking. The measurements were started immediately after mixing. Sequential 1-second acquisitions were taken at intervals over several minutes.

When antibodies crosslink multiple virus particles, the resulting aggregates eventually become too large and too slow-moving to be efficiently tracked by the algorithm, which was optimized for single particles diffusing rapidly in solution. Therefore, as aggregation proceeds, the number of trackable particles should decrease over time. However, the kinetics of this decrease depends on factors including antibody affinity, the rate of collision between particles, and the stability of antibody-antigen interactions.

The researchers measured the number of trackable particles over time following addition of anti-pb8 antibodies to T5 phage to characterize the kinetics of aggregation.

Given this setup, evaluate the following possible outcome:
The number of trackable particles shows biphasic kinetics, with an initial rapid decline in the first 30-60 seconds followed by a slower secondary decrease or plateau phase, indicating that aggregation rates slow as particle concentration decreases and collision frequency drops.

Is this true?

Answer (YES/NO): NO